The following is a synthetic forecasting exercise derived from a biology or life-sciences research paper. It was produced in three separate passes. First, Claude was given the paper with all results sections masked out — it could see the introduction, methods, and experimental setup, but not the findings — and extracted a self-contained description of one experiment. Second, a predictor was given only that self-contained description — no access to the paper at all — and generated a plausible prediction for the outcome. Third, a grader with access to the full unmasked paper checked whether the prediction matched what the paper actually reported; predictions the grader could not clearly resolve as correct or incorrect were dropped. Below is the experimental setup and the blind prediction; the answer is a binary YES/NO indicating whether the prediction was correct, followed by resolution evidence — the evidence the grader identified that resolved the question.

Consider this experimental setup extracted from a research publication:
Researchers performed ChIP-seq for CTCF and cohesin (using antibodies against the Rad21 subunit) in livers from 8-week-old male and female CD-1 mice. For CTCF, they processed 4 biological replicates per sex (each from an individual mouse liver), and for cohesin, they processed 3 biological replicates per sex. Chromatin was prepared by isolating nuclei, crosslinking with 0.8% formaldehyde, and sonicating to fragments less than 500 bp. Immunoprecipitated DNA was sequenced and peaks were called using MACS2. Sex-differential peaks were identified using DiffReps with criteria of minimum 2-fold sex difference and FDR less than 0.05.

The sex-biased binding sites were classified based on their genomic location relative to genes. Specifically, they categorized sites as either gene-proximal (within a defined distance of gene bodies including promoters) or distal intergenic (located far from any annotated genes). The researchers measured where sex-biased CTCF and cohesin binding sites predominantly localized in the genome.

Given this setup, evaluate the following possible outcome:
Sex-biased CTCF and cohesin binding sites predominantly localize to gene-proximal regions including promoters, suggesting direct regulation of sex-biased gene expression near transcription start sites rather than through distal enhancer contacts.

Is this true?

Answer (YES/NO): NO